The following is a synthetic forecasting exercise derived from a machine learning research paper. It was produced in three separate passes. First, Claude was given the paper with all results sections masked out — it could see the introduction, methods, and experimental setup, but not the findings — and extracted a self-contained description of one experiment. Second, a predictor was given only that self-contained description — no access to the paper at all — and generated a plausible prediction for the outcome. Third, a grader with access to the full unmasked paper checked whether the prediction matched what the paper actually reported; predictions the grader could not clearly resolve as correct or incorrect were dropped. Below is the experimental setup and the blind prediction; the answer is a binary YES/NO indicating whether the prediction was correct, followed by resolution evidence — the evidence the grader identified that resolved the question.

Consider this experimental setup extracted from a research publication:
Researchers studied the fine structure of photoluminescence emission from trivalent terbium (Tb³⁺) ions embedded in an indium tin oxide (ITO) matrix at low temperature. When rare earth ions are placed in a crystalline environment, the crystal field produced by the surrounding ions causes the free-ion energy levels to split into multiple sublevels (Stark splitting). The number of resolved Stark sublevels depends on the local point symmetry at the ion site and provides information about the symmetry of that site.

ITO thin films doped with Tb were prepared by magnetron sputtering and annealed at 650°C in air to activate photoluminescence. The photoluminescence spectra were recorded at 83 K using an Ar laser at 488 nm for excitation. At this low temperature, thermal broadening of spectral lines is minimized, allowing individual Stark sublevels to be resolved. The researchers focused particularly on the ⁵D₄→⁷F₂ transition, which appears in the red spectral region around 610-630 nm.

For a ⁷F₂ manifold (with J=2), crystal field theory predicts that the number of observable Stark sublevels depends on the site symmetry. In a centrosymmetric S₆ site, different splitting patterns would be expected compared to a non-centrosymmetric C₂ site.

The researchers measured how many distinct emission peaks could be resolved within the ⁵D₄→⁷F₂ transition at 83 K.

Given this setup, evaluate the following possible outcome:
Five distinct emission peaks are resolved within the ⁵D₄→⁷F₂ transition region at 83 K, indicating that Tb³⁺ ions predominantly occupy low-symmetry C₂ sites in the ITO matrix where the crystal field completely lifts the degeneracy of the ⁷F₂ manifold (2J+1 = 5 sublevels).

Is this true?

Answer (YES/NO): YES